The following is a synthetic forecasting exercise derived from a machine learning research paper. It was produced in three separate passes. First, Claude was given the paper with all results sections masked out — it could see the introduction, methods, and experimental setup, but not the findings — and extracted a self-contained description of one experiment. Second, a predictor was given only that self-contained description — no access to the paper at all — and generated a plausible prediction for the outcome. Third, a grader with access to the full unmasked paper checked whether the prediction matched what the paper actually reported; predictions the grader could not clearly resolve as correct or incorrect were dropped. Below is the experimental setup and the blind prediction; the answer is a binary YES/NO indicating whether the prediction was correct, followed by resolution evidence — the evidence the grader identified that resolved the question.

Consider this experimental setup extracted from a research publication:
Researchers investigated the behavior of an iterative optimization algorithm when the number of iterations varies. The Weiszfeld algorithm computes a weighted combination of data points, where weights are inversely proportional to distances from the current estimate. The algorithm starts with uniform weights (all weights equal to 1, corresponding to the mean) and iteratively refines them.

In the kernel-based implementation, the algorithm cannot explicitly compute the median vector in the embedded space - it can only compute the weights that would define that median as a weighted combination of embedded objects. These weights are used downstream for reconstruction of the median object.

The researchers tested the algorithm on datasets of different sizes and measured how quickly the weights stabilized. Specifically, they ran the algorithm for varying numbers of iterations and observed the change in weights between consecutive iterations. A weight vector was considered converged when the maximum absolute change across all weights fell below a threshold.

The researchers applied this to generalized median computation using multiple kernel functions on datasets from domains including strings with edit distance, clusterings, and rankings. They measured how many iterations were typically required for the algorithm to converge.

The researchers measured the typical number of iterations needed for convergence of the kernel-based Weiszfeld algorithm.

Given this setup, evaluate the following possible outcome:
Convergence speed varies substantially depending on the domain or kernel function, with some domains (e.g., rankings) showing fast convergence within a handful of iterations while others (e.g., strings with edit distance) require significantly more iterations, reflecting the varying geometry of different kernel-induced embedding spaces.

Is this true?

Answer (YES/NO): NO